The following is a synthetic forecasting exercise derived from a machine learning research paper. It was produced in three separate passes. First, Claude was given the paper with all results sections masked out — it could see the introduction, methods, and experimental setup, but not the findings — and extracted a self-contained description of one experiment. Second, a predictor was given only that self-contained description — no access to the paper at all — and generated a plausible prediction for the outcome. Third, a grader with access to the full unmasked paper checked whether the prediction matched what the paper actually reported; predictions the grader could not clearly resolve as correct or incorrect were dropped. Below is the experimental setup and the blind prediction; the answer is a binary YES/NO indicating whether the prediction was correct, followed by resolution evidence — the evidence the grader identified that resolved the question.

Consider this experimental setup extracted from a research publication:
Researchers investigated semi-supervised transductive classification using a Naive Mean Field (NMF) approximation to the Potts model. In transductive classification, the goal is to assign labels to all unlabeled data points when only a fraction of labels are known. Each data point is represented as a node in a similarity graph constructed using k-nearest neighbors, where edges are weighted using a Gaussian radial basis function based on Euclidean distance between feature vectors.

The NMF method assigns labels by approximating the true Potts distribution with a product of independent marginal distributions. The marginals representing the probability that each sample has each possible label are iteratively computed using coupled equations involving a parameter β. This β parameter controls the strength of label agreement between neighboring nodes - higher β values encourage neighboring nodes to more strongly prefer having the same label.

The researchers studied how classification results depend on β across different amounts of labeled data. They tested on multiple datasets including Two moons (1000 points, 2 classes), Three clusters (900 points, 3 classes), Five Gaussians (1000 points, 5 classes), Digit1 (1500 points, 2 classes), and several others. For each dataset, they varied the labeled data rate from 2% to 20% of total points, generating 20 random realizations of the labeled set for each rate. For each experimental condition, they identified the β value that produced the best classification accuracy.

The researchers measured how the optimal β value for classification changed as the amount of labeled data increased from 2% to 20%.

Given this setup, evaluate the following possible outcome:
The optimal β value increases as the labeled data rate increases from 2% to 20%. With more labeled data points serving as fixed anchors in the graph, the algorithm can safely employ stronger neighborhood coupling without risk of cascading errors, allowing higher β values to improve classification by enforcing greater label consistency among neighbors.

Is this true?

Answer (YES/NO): NO